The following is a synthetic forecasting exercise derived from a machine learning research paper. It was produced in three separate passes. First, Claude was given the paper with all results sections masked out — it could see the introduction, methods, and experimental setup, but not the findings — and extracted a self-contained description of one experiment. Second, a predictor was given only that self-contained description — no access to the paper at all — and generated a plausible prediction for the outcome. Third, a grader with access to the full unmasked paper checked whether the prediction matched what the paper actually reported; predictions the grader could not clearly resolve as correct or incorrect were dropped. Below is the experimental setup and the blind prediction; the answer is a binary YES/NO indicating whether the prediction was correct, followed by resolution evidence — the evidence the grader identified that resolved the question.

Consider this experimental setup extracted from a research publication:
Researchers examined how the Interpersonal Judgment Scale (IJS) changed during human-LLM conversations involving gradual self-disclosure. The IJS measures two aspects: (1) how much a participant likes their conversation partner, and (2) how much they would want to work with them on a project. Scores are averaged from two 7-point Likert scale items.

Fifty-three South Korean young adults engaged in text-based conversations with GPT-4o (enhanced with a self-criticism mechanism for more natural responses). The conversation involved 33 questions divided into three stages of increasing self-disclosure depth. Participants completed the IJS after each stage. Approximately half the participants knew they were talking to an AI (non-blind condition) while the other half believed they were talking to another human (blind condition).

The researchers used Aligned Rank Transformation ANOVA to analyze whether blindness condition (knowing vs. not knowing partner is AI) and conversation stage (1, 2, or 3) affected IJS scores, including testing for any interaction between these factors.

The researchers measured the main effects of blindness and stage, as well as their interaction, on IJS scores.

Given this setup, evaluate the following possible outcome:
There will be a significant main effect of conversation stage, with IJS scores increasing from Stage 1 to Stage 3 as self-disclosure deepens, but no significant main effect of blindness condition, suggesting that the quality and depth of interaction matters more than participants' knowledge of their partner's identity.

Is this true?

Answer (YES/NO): NO